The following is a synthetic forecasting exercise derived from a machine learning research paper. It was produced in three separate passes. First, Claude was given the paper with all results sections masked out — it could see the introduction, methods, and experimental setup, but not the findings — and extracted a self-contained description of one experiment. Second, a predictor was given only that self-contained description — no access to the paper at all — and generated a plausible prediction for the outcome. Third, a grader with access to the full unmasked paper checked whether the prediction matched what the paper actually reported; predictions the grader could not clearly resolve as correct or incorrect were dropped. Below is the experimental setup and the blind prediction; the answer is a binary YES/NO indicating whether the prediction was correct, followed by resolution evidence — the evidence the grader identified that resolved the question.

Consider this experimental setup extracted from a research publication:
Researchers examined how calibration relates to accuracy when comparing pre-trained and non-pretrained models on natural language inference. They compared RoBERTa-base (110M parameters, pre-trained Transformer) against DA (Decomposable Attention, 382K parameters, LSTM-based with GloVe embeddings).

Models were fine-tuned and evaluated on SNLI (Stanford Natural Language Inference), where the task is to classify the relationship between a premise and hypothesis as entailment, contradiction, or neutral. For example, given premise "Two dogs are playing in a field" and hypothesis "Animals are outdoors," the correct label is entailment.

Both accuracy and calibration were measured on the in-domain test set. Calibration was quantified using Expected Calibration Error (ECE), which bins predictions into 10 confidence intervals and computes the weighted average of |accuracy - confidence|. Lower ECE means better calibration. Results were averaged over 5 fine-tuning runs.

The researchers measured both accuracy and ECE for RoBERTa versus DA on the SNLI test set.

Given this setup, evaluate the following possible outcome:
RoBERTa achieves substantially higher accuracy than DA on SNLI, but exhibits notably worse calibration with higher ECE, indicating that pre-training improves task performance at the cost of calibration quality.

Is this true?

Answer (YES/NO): NO